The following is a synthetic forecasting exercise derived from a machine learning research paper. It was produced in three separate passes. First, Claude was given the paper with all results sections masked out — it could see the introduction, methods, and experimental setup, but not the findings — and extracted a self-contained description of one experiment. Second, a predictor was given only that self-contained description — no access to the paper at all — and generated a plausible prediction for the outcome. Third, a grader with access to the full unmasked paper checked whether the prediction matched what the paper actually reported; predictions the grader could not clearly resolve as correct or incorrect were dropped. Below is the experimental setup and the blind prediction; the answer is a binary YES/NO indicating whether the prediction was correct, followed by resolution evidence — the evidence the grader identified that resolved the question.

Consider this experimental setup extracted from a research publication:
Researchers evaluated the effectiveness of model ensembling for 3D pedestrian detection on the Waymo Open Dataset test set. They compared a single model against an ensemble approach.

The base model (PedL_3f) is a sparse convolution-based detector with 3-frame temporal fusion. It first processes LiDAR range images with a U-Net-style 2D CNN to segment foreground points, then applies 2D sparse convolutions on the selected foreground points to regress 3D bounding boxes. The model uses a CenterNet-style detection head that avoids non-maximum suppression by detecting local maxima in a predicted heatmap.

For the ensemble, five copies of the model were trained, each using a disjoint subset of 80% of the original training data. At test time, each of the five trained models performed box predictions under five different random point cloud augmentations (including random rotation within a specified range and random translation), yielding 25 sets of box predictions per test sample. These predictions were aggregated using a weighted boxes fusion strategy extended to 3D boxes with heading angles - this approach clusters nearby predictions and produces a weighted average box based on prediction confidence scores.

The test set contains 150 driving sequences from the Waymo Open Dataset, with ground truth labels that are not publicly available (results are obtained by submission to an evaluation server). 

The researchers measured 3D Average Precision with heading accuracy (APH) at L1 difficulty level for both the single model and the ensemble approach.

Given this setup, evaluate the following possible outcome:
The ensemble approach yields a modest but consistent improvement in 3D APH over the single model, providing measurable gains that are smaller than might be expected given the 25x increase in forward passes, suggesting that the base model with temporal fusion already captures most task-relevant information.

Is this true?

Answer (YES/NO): YES